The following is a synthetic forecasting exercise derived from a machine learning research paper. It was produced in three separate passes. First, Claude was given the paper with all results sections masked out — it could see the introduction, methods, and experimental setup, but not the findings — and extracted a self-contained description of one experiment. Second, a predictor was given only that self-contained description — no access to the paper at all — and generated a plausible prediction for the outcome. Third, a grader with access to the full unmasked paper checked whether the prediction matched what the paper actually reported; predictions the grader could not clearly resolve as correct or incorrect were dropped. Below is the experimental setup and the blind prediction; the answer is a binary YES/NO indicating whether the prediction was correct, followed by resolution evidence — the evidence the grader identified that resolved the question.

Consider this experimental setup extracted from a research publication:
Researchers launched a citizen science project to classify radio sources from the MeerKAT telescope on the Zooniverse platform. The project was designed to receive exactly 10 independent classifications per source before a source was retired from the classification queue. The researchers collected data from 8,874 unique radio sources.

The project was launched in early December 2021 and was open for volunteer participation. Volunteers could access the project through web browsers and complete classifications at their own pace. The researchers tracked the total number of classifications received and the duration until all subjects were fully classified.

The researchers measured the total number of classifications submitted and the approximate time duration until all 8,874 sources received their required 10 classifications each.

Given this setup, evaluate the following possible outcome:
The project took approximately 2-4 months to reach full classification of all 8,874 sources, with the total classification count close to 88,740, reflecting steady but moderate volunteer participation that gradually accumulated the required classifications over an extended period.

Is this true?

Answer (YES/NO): YES